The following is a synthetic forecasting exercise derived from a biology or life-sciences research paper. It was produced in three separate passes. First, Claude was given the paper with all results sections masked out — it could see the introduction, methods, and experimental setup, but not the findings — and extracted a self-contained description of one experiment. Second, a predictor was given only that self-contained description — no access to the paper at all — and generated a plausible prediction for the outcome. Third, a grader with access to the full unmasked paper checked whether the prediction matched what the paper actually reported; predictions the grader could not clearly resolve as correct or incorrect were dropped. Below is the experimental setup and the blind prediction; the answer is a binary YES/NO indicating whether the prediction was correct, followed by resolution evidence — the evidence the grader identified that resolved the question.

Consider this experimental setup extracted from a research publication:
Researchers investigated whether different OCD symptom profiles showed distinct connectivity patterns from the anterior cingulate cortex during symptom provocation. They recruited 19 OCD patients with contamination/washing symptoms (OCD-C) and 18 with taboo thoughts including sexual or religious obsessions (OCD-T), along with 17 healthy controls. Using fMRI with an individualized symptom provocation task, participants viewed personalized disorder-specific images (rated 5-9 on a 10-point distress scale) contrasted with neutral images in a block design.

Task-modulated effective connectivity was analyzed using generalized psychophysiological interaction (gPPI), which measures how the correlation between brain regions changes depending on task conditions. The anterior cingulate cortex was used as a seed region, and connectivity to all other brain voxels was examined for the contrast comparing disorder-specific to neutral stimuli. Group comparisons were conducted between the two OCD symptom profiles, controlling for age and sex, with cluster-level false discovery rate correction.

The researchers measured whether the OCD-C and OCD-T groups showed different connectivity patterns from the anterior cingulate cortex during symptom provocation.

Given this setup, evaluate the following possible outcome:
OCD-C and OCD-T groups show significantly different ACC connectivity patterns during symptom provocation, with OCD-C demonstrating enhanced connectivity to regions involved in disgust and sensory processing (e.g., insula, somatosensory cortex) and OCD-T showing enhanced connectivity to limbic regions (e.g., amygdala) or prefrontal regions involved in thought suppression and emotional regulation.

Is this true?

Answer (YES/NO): NO